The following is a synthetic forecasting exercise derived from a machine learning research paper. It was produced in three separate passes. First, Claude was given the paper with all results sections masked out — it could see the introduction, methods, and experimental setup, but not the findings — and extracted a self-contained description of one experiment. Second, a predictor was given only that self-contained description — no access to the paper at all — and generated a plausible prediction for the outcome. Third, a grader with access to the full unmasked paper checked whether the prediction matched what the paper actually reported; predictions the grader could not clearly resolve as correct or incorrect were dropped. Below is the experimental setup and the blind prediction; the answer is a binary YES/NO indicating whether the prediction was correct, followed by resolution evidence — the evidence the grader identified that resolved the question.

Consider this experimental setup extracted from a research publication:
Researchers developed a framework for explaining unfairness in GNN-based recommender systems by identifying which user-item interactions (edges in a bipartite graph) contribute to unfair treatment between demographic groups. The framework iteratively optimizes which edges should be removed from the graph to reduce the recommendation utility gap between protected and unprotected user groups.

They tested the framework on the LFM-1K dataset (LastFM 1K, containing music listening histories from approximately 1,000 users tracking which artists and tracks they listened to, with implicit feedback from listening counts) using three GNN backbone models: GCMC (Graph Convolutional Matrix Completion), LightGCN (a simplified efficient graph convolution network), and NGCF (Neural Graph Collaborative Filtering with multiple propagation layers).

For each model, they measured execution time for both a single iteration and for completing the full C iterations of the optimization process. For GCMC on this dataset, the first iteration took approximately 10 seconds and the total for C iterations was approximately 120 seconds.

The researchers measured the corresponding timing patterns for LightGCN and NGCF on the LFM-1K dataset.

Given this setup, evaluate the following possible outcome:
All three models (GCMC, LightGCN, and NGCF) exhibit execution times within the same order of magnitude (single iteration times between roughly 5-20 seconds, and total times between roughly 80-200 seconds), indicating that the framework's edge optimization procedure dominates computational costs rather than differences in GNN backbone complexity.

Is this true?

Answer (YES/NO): NO